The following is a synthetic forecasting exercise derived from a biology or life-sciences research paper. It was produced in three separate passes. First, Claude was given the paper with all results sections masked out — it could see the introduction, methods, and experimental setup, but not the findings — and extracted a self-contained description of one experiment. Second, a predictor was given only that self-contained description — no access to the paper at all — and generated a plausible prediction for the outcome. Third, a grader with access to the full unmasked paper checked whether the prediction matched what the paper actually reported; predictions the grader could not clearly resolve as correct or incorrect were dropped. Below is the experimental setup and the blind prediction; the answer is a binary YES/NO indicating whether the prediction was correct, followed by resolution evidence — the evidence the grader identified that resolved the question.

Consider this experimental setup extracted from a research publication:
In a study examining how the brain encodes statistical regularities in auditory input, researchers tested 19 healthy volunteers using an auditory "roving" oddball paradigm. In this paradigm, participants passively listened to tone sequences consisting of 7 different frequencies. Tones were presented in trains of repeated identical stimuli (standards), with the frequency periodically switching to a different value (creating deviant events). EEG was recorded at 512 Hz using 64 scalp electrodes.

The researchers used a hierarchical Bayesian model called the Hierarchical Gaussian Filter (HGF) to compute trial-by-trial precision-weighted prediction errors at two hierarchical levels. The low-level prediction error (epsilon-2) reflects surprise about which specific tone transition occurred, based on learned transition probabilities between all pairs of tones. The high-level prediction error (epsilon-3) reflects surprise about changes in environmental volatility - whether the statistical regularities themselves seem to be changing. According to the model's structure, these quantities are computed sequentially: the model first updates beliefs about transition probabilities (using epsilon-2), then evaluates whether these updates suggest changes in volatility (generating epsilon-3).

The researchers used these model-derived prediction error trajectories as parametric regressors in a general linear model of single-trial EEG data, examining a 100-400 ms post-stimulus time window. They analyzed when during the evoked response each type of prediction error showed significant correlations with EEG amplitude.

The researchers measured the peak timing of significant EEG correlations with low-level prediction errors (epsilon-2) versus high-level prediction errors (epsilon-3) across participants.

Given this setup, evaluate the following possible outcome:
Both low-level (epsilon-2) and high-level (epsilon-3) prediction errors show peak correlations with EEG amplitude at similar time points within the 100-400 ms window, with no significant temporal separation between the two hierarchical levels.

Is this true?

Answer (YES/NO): NO